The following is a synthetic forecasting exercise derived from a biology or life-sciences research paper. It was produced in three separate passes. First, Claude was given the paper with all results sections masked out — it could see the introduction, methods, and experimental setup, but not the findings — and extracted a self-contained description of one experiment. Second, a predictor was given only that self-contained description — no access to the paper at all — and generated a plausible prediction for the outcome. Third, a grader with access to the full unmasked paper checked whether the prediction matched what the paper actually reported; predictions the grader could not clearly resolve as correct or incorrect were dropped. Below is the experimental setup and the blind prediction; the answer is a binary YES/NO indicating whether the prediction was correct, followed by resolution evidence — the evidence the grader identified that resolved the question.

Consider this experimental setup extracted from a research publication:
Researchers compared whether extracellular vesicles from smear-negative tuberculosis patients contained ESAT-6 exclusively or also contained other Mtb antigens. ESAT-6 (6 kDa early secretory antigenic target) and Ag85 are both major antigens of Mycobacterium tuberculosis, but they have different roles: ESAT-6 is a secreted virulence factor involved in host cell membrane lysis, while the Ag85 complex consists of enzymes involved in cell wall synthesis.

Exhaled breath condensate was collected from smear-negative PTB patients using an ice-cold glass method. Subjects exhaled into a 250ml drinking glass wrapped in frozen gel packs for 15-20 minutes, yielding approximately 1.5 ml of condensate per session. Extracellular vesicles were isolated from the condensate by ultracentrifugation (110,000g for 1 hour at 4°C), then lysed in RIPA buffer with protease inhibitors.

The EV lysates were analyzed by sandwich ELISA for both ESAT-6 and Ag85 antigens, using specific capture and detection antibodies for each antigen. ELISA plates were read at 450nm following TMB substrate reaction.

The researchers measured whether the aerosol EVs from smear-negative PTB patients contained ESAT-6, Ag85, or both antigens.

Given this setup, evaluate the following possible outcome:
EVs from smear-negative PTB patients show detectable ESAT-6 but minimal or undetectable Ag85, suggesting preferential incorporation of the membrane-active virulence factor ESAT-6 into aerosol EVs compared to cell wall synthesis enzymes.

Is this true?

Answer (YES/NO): NO